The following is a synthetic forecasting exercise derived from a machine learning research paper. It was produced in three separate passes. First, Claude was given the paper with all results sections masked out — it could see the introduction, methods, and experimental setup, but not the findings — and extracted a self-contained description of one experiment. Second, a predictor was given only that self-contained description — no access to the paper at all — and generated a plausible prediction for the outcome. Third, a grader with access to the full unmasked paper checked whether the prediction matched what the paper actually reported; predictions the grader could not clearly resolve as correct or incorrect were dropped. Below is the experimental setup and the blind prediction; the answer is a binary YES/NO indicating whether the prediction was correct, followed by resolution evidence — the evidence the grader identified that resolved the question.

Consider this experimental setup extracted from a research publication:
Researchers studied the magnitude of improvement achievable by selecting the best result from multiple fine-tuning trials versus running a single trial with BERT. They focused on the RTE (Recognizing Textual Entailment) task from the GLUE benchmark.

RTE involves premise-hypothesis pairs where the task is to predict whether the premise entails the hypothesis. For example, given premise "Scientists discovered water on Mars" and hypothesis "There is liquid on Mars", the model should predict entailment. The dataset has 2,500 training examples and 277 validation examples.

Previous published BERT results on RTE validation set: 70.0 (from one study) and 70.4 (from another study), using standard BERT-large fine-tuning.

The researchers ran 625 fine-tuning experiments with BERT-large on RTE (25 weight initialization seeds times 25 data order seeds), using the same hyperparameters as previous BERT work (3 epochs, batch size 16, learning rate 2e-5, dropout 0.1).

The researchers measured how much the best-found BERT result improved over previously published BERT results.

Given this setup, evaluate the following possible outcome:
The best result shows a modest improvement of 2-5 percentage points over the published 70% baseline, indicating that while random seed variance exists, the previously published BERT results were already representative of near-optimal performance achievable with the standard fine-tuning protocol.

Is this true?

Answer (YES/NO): NO